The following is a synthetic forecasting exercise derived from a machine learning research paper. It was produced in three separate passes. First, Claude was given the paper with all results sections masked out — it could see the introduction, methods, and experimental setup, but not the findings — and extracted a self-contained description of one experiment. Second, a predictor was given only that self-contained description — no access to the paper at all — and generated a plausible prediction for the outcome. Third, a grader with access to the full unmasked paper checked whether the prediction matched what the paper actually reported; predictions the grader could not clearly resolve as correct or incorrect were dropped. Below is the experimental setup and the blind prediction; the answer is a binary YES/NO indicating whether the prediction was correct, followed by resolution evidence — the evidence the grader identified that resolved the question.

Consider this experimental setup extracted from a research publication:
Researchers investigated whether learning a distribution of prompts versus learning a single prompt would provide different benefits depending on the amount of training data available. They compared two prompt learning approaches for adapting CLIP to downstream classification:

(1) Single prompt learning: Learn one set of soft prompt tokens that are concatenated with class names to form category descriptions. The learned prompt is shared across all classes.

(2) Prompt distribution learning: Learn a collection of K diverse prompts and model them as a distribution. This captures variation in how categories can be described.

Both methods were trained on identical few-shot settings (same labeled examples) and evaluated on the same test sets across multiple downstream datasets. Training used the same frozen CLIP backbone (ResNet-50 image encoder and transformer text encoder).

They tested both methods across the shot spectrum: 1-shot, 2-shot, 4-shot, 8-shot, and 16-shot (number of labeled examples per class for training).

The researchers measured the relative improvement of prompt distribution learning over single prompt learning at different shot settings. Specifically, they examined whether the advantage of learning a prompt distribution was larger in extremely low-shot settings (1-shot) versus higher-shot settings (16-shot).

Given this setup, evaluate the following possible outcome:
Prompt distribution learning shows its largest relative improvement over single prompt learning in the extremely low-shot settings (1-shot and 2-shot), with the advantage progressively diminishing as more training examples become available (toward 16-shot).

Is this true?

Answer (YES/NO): YES